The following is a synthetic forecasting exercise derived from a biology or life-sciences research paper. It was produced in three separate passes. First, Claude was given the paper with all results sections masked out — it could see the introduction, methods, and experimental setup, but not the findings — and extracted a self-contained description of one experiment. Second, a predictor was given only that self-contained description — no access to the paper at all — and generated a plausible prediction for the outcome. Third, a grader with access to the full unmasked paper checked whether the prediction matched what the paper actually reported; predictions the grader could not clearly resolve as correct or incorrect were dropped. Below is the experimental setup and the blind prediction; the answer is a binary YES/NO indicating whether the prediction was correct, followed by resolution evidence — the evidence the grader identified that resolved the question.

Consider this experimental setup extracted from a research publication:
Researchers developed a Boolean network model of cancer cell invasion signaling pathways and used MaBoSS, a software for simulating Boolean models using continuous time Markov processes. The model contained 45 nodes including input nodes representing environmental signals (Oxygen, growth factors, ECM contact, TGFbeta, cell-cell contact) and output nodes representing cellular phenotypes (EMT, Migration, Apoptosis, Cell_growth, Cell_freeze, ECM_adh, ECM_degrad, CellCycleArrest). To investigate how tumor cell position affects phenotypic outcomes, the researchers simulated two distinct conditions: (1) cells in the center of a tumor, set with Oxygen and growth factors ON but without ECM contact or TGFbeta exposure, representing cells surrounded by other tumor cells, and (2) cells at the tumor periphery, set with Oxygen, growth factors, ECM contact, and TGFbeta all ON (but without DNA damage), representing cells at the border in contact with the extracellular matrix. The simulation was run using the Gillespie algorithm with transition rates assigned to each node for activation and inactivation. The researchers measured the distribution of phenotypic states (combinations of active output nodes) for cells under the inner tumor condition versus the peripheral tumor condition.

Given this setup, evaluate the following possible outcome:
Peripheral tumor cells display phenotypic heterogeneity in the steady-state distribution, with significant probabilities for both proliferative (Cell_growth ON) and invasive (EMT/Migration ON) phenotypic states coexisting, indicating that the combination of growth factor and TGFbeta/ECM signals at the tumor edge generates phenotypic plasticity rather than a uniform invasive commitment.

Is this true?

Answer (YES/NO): NO